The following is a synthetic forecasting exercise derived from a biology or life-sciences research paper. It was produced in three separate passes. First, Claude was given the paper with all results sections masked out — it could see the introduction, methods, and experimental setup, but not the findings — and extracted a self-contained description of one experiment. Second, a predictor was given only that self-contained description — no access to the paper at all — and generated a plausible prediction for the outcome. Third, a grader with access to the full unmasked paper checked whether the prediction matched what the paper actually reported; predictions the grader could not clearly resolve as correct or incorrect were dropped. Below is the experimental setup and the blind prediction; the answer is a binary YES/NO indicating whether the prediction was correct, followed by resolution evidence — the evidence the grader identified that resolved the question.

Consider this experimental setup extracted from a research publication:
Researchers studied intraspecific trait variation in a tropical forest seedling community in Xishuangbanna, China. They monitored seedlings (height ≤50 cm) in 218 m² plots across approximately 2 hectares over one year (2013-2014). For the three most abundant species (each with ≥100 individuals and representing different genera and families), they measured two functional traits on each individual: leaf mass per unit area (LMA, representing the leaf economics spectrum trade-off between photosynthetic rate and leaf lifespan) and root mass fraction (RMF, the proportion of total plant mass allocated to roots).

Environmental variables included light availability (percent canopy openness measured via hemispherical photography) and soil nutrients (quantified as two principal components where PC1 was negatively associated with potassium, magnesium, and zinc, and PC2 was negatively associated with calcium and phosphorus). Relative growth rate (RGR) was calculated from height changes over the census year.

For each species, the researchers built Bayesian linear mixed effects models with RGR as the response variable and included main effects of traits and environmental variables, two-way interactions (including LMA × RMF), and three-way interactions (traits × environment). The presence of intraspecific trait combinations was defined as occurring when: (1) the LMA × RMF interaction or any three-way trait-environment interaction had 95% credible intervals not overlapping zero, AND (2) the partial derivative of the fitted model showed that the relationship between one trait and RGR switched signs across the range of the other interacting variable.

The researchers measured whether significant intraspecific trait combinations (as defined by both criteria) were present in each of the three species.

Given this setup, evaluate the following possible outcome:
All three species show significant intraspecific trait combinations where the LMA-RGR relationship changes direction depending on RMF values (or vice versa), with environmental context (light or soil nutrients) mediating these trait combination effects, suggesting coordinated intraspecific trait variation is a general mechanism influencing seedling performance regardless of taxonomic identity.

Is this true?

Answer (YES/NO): NO